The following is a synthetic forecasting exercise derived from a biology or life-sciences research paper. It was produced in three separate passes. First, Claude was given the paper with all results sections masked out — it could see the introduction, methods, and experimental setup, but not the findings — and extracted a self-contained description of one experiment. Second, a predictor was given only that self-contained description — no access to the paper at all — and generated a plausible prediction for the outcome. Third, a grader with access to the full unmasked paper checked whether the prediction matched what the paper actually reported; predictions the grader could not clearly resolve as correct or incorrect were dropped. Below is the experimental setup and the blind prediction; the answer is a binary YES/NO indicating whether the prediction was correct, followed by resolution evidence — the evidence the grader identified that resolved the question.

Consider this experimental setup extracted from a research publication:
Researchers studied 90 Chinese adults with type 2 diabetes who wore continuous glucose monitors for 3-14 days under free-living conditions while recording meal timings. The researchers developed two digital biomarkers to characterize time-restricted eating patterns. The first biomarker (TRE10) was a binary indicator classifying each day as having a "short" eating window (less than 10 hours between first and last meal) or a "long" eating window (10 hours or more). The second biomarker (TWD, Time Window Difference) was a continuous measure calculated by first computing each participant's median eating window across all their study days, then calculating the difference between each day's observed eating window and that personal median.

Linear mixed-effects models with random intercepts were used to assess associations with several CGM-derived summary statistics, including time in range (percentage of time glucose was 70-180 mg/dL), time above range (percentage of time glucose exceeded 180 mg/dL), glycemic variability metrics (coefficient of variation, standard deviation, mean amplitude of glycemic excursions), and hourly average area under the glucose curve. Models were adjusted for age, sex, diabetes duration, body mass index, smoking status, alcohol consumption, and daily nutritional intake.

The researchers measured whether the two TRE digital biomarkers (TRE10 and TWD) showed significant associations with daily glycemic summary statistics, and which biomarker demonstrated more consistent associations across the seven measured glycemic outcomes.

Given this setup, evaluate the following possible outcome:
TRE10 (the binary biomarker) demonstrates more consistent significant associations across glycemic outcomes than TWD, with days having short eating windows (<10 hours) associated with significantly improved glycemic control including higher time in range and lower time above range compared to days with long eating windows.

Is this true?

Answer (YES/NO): NO